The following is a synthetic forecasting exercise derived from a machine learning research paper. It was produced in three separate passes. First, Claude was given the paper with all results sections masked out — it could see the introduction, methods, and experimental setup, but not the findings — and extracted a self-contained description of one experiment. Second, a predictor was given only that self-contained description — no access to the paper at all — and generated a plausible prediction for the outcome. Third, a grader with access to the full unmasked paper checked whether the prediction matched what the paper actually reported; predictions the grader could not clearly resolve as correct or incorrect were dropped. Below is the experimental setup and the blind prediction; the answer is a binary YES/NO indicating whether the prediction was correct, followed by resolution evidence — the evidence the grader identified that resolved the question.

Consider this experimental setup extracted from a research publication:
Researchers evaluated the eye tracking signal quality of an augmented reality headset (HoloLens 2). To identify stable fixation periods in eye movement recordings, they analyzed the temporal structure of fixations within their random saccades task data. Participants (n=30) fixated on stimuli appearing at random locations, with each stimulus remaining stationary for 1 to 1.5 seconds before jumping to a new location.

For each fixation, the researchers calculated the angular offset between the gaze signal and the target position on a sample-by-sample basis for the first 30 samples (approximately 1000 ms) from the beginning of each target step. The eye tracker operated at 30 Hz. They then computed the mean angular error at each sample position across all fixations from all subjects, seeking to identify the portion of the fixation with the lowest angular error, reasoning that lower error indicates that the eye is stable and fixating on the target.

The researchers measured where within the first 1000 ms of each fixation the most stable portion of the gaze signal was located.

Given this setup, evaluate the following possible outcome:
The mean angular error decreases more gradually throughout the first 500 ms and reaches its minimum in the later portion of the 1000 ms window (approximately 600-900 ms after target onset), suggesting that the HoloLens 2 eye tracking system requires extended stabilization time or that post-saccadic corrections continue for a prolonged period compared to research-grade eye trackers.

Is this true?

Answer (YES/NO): NO